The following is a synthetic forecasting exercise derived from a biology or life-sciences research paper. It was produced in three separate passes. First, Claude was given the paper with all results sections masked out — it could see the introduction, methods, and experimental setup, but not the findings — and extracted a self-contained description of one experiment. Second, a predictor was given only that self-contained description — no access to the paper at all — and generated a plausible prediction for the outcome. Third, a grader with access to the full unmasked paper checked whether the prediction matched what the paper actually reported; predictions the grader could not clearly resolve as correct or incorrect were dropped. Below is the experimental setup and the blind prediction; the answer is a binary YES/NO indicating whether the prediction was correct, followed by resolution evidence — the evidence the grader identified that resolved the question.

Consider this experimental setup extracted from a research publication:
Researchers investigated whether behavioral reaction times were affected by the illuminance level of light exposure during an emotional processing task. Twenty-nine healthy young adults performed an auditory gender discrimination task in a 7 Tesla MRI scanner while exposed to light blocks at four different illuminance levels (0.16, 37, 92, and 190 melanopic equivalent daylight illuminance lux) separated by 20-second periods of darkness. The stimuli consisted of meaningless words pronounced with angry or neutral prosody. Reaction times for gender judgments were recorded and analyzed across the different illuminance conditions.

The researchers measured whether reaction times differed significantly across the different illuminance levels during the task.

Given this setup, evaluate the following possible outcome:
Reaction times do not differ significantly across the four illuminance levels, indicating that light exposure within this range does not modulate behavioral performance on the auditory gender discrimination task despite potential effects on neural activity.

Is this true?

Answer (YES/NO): YES